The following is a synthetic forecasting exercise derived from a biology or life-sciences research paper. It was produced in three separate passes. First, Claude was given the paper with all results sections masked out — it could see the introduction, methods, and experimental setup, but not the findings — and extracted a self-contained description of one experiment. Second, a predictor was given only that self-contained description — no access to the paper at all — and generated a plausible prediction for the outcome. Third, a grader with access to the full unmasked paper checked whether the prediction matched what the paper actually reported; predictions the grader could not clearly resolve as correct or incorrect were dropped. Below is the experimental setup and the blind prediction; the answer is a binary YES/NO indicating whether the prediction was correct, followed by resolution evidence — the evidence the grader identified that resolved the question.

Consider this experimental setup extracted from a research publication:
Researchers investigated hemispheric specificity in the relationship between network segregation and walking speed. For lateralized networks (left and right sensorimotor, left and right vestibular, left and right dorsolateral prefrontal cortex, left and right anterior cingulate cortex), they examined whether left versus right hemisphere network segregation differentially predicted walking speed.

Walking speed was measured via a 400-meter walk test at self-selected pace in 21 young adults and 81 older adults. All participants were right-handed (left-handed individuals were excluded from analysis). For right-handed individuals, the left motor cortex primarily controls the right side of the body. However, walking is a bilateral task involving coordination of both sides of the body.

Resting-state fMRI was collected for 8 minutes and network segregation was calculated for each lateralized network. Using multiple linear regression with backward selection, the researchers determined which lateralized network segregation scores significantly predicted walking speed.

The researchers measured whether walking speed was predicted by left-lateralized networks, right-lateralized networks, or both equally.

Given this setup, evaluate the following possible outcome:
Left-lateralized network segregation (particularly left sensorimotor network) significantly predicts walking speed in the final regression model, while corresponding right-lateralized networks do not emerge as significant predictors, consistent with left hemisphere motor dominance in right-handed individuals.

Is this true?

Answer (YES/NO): NO